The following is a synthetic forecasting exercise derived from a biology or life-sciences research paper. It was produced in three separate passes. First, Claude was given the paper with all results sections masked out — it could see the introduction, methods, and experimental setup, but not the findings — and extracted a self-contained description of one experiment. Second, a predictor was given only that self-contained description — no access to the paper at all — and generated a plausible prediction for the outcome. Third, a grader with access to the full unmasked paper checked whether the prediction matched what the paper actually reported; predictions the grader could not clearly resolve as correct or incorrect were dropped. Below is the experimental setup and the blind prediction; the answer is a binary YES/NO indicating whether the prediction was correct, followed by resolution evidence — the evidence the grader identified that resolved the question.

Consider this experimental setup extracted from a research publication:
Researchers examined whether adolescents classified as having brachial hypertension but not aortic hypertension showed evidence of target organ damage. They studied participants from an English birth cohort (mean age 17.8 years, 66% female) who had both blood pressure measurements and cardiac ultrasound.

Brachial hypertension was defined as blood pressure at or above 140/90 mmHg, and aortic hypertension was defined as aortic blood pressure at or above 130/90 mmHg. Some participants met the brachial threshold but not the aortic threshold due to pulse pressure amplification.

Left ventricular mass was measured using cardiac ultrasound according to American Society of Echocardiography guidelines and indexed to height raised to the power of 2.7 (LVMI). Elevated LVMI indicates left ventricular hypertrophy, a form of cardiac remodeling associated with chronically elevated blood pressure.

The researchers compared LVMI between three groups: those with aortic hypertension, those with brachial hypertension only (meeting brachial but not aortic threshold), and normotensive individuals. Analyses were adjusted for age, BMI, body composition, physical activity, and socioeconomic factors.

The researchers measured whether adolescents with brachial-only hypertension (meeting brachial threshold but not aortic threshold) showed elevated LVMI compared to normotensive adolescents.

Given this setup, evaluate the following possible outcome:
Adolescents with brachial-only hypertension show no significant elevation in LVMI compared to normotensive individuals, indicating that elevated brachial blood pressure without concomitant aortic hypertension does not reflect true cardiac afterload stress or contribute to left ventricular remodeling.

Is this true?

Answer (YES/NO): NO